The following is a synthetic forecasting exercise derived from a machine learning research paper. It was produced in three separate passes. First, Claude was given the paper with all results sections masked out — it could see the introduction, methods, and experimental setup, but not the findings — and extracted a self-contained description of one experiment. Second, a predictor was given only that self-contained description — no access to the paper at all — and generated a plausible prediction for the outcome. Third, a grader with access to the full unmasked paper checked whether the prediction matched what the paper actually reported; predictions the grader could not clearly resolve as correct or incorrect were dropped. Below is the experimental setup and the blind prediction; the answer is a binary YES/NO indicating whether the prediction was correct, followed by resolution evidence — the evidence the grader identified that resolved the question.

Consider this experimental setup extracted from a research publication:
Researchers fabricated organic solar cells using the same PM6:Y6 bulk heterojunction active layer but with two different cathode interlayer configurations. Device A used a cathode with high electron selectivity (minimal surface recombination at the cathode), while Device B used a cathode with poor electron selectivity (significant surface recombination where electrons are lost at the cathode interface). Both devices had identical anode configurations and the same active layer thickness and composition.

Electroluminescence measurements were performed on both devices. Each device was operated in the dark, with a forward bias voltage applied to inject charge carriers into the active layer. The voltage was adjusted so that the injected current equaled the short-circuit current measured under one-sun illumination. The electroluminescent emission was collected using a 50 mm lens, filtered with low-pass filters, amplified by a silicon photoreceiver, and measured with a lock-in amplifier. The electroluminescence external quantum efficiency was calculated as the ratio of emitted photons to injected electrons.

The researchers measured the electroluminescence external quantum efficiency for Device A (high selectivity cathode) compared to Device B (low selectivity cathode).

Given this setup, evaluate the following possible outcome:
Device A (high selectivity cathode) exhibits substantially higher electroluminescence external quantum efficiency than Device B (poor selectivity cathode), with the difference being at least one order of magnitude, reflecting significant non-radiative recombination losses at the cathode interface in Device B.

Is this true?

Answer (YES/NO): YES